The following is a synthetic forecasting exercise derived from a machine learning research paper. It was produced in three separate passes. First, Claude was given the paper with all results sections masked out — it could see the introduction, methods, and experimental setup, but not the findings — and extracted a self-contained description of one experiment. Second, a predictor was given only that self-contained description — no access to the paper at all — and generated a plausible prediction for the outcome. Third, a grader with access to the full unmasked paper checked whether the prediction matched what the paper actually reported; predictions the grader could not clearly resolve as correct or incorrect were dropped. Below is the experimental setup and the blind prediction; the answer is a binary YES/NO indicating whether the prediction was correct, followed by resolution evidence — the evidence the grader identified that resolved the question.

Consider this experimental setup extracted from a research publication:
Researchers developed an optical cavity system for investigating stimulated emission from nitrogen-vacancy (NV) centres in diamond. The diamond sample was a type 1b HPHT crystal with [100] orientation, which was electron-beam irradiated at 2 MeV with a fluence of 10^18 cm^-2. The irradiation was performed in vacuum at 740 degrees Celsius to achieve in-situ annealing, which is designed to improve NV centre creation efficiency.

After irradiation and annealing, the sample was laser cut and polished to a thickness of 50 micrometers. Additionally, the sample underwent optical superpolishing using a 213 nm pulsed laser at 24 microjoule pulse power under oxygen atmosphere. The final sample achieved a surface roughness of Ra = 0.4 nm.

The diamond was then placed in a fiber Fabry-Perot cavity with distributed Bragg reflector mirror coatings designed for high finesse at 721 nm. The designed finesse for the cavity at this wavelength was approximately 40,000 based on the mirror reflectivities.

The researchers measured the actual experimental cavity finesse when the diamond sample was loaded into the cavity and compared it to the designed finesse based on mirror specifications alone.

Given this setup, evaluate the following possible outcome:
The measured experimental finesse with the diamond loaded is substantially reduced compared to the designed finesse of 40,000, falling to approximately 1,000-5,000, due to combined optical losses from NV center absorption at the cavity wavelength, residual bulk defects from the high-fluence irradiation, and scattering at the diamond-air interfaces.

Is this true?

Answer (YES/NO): NO